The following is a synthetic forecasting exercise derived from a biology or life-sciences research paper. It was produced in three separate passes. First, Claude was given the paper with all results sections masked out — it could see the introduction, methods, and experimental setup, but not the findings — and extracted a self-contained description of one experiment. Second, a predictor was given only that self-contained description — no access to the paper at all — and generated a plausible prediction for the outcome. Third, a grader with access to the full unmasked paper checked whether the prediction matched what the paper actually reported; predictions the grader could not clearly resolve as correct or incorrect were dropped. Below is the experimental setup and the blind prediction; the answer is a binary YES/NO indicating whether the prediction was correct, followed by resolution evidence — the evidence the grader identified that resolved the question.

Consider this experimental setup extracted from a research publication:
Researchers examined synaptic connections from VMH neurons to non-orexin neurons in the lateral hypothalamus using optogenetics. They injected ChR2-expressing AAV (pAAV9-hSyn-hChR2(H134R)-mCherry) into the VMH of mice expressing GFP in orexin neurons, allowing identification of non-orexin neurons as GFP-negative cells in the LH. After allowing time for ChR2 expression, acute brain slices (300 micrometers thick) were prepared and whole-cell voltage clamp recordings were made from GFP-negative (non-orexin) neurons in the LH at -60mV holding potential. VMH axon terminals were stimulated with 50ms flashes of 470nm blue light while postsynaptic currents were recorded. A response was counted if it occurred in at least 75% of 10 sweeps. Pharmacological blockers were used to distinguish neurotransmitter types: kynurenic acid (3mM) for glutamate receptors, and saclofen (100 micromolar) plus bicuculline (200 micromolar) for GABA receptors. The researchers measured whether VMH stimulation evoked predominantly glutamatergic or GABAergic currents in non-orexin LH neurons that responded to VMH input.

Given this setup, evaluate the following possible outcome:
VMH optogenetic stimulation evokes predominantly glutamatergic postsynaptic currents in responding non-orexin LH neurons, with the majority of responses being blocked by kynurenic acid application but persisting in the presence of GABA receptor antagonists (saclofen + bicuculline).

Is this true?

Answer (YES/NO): NO